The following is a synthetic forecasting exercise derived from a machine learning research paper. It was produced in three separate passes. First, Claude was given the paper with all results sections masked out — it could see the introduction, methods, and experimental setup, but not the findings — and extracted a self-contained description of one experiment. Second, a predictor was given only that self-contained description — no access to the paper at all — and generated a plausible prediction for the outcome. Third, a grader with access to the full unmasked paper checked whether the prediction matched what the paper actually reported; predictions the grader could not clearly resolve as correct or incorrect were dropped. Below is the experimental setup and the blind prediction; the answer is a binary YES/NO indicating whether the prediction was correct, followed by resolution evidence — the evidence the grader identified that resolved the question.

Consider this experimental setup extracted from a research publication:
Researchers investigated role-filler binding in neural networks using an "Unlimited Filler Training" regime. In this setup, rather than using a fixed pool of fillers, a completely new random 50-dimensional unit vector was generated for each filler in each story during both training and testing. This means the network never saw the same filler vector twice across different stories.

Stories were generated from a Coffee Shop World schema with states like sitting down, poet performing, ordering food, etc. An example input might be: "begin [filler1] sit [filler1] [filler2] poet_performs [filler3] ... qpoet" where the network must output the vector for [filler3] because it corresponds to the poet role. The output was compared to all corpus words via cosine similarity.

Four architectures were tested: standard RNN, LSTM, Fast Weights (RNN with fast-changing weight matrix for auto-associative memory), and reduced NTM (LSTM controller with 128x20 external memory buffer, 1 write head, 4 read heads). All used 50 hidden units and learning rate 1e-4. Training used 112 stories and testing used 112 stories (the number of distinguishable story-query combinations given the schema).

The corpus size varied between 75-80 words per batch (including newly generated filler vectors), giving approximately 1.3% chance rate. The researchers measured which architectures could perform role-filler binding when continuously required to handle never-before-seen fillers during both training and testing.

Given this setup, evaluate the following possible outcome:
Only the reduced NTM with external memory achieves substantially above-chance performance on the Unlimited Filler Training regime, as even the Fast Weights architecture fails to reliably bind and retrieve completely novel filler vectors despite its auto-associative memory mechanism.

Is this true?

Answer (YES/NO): NO